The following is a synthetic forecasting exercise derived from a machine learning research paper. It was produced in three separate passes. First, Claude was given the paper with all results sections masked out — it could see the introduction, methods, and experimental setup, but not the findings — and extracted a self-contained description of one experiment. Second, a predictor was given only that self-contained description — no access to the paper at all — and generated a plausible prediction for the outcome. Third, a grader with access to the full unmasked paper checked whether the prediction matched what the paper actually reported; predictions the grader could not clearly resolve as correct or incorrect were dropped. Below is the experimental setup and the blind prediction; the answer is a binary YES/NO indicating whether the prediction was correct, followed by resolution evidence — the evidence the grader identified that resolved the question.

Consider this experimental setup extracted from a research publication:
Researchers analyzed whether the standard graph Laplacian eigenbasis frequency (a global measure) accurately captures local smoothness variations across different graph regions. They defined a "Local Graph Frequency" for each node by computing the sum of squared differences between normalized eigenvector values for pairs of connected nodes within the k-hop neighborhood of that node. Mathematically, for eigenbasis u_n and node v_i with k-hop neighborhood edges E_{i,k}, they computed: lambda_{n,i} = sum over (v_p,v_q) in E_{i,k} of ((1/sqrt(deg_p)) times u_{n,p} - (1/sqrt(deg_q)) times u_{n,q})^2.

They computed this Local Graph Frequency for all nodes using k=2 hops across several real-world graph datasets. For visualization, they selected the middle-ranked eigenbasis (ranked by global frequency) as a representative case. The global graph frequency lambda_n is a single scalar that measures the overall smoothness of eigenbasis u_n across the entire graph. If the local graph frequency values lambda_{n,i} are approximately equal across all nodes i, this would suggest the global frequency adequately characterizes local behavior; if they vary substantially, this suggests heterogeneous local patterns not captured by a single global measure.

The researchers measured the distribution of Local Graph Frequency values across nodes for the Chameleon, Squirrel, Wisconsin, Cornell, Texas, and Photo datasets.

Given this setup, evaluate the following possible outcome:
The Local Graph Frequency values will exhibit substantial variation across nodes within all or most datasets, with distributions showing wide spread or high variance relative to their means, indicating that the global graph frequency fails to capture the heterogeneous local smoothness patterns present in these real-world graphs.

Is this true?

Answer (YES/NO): YES